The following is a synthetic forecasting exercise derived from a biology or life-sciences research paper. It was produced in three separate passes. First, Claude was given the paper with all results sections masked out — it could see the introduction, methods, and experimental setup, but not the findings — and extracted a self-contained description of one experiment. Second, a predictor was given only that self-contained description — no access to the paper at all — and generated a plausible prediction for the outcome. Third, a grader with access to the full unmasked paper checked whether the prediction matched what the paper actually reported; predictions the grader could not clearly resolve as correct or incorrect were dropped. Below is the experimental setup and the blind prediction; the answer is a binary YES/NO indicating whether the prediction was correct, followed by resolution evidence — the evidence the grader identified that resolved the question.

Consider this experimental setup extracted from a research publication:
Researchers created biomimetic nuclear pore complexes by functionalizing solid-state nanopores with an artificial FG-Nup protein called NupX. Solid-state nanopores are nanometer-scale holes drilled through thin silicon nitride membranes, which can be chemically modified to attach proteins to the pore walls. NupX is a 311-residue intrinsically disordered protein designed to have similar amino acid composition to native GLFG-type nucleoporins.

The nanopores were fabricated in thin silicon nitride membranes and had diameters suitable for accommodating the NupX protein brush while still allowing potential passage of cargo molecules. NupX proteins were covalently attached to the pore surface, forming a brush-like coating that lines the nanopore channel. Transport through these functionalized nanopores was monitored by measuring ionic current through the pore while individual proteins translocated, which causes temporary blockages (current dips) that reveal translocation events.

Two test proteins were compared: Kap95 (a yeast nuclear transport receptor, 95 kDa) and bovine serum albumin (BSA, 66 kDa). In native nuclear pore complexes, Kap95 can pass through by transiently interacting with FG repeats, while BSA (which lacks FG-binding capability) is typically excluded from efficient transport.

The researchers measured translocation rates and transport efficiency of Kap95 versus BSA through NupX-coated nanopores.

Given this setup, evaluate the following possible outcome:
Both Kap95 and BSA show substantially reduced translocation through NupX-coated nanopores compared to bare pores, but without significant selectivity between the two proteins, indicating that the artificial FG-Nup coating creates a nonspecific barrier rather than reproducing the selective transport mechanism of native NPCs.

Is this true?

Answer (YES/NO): NO